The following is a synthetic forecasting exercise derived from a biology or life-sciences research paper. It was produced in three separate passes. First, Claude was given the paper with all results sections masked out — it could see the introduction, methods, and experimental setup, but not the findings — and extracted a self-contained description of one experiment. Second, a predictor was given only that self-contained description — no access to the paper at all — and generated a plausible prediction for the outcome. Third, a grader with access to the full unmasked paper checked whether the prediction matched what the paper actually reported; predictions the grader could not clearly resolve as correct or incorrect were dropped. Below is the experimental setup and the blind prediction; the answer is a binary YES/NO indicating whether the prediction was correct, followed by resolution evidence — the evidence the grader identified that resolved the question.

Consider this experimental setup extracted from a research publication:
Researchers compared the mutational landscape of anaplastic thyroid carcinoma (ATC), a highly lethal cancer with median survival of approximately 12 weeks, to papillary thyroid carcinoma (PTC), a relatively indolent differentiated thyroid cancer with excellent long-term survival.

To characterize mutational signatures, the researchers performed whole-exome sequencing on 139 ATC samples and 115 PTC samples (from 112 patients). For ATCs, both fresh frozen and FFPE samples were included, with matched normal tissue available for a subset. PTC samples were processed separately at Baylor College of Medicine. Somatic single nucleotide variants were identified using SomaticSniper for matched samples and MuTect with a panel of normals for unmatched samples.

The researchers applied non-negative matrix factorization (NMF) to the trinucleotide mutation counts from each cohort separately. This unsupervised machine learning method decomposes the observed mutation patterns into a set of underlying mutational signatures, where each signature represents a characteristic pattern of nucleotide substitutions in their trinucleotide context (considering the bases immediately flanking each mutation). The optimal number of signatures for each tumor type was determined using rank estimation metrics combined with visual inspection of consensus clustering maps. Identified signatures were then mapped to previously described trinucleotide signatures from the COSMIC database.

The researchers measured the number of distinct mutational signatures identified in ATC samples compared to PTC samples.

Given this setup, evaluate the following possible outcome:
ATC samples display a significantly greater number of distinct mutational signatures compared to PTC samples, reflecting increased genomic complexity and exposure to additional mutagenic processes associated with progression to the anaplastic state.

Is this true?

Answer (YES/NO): YES